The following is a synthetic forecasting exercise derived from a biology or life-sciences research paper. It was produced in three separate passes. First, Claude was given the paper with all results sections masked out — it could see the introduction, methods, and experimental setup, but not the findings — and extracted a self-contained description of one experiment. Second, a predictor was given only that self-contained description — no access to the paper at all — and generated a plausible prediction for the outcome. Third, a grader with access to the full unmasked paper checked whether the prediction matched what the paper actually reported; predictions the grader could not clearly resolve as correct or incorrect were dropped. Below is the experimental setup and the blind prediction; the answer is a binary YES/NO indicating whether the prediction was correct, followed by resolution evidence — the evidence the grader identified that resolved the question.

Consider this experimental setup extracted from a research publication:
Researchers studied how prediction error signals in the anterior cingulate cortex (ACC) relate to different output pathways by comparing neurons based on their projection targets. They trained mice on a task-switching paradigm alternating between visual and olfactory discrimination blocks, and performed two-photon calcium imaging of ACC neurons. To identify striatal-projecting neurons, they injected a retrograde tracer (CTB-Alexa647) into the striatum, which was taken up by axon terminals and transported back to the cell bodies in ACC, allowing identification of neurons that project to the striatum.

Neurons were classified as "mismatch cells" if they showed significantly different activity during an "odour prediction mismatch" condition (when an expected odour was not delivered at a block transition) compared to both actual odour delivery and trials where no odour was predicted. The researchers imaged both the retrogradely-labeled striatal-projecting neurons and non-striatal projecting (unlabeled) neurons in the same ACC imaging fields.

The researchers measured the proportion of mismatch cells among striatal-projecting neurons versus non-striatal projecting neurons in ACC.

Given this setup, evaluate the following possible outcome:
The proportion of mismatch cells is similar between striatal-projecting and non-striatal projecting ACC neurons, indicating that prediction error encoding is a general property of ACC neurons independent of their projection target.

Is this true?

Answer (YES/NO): NO